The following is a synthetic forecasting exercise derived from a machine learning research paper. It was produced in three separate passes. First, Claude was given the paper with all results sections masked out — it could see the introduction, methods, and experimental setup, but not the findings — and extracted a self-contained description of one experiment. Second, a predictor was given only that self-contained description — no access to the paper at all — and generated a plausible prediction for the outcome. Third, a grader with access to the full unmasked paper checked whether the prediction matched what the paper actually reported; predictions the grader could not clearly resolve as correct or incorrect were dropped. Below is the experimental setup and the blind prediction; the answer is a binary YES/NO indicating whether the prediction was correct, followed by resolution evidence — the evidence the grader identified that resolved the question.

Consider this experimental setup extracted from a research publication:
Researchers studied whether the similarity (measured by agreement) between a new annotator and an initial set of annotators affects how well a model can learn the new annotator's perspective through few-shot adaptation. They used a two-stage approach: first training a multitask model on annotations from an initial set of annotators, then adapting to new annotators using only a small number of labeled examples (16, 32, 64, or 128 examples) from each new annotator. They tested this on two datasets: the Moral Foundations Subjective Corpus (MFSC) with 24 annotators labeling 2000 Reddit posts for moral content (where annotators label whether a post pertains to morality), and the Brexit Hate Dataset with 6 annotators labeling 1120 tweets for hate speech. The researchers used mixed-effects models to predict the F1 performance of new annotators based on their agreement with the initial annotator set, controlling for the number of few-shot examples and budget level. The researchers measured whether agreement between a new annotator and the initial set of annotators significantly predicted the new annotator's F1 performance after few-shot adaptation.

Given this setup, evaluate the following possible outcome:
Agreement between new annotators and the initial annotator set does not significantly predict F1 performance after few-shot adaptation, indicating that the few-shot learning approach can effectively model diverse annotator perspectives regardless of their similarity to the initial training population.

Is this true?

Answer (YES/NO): NO